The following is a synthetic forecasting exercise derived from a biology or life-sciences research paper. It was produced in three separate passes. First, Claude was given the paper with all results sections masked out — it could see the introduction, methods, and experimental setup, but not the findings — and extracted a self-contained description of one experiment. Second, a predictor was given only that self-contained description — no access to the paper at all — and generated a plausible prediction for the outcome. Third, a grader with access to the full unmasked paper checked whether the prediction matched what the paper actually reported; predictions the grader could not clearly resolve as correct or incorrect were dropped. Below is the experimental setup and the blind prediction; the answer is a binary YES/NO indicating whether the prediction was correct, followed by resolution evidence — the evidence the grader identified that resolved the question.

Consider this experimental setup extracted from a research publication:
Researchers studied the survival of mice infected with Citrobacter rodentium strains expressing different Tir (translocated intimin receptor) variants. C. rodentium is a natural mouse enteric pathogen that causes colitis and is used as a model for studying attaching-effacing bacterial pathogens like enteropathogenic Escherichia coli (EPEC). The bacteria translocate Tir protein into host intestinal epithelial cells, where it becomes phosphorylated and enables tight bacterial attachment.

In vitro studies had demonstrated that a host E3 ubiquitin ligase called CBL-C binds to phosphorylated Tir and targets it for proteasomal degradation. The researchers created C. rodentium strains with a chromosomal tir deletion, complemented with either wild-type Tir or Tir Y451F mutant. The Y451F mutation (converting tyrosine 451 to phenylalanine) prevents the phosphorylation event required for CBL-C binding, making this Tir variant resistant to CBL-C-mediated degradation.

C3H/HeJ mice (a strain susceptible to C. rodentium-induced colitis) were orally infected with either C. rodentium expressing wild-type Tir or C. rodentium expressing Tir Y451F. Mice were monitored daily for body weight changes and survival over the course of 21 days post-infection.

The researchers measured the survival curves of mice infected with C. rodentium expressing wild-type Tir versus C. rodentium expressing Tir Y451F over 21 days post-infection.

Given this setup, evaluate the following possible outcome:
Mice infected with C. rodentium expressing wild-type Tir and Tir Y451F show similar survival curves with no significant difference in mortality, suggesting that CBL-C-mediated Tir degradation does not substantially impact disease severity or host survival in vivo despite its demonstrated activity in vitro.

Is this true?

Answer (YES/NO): NO